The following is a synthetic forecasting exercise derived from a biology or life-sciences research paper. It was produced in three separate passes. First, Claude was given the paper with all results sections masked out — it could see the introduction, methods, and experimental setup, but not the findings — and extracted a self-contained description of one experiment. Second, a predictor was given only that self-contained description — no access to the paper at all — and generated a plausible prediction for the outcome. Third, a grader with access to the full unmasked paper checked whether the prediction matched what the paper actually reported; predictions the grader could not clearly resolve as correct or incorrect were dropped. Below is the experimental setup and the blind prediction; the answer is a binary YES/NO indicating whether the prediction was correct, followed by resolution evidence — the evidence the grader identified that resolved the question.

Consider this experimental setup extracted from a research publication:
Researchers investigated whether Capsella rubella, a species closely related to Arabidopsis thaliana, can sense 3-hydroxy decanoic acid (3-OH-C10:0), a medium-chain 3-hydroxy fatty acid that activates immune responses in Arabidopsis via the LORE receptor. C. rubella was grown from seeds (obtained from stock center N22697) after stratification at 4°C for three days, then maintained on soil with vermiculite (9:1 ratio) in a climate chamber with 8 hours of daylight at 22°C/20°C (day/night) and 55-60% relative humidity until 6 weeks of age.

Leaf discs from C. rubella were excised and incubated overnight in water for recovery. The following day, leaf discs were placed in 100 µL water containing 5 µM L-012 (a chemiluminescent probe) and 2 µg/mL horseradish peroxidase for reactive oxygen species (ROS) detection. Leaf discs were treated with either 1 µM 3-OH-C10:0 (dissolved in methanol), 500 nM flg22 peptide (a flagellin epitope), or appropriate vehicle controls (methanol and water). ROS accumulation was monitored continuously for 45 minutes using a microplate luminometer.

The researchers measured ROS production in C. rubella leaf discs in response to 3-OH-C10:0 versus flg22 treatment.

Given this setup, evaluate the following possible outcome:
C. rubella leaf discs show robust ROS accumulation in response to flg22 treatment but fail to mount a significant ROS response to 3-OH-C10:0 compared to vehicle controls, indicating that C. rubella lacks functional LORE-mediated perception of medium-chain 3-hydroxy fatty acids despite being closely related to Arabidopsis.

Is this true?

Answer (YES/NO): NO